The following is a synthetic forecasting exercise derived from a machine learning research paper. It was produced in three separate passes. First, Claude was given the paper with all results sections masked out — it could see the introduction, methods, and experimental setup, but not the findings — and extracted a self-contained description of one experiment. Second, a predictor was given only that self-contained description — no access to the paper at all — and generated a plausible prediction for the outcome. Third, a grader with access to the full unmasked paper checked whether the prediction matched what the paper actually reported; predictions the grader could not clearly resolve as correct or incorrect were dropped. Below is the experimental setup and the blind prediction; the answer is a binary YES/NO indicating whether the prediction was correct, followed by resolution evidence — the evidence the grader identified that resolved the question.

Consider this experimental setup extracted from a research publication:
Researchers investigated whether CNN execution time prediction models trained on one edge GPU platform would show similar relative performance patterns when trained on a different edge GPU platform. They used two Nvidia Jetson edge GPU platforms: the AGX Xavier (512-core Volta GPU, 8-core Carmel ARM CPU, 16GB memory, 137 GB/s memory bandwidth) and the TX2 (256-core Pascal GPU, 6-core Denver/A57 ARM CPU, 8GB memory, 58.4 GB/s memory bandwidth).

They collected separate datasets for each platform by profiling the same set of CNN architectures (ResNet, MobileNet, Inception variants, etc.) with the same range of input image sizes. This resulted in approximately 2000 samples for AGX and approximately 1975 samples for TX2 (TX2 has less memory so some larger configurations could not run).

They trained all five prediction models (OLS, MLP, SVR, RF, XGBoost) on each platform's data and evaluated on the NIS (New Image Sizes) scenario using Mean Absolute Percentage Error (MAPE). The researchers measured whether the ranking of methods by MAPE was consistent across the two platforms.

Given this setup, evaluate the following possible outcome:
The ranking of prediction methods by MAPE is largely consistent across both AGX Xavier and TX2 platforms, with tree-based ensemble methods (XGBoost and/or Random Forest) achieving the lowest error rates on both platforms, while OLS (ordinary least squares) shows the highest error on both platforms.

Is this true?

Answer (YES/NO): YES